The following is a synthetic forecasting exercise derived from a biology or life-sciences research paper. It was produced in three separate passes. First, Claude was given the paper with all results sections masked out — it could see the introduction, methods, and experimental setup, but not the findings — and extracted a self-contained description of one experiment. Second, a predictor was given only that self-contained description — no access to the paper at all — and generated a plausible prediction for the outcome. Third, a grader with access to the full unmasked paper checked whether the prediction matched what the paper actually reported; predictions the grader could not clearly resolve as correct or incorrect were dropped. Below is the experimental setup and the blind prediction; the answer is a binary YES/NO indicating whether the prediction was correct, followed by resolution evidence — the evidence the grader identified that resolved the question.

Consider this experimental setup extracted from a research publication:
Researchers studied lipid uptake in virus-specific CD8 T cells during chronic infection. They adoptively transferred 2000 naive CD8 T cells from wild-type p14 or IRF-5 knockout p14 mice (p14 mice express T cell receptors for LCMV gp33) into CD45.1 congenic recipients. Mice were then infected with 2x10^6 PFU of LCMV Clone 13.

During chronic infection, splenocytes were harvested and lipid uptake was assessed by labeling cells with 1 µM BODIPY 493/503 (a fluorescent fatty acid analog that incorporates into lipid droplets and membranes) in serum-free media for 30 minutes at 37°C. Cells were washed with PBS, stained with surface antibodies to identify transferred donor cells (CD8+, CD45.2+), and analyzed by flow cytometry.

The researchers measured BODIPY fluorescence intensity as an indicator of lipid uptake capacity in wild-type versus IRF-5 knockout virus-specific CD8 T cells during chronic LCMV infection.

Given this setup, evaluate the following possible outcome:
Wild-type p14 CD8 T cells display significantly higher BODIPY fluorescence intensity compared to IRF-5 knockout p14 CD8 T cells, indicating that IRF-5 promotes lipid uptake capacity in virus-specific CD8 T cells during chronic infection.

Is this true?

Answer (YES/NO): NO